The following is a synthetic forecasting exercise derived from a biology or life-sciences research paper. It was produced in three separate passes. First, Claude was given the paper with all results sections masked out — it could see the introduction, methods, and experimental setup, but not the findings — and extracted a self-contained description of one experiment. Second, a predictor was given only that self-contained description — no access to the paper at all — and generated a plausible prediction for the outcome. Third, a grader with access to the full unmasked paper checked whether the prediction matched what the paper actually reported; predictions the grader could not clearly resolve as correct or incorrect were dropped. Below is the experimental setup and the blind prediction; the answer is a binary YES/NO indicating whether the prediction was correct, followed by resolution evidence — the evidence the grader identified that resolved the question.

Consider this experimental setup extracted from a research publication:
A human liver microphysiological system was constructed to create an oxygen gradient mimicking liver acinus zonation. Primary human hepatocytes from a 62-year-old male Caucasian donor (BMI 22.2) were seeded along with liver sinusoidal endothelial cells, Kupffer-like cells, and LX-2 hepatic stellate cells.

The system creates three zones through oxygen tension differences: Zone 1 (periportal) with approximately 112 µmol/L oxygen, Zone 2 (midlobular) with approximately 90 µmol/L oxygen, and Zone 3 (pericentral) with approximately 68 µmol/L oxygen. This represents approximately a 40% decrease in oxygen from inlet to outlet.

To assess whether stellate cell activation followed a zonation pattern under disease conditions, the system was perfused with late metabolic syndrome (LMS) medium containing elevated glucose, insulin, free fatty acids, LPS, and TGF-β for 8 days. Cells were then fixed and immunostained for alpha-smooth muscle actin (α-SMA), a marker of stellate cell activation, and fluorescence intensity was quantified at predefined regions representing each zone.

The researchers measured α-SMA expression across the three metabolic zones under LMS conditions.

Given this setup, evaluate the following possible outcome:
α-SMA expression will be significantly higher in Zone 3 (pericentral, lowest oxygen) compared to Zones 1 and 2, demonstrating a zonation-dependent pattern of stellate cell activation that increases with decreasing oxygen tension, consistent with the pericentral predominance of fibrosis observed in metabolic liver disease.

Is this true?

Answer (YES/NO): NO